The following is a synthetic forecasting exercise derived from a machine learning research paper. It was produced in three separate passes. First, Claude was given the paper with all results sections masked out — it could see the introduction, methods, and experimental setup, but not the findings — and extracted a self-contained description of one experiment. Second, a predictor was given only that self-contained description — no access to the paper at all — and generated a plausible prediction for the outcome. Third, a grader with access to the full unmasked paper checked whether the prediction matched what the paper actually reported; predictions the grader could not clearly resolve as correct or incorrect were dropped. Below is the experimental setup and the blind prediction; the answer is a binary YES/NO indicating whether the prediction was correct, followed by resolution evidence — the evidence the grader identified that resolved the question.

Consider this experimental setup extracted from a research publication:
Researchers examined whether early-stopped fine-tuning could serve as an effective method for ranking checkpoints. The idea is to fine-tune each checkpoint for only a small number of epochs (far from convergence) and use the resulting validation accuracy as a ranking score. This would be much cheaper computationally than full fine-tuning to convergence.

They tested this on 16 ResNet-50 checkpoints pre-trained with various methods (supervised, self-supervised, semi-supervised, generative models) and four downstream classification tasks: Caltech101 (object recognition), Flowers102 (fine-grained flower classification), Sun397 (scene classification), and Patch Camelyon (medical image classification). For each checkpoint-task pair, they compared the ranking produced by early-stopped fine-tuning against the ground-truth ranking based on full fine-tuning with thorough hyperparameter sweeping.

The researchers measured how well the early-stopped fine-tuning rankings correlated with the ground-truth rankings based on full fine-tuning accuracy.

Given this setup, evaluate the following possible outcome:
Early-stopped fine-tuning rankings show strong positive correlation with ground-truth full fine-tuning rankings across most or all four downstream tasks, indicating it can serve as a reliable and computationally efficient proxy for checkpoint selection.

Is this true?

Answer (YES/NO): NO